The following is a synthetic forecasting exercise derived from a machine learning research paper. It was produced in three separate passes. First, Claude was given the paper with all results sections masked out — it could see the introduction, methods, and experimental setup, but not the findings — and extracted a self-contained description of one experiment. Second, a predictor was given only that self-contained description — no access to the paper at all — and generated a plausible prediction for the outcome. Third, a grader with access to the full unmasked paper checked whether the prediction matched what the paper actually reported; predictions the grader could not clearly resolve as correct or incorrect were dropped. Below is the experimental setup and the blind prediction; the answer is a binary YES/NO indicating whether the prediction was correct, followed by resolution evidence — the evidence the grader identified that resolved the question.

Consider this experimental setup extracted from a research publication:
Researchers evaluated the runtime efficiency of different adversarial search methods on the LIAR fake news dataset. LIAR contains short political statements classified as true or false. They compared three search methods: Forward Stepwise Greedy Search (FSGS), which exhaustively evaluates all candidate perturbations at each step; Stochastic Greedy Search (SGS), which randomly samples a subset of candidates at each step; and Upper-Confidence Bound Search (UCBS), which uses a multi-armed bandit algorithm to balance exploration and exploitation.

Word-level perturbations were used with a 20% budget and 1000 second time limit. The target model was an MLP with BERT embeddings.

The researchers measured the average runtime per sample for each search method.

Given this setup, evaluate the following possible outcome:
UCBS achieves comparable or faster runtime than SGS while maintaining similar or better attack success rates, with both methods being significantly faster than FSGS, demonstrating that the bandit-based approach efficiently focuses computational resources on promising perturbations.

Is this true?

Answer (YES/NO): NO